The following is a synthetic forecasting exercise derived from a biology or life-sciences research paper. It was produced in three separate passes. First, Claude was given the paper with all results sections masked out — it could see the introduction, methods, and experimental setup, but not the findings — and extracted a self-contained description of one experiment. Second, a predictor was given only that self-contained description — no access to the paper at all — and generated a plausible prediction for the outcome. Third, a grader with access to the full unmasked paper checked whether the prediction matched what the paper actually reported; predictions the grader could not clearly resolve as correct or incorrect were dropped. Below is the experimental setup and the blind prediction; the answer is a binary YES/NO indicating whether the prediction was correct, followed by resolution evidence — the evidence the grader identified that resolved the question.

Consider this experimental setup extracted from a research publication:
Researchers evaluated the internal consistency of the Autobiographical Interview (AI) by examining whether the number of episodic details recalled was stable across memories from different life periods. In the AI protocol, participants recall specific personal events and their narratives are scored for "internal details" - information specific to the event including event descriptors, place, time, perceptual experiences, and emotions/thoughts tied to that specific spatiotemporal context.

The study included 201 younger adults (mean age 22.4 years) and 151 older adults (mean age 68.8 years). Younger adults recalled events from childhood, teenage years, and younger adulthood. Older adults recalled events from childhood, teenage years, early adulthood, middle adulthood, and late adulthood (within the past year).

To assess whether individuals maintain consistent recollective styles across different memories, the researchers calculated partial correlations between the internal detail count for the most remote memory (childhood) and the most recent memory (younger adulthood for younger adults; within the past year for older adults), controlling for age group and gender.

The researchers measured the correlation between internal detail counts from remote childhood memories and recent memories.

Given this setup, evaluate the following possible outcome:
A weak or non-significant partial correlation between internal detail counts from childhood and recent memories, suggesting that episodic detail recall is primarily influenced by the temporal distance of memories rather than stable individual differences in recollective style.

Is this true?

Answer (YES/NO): NO